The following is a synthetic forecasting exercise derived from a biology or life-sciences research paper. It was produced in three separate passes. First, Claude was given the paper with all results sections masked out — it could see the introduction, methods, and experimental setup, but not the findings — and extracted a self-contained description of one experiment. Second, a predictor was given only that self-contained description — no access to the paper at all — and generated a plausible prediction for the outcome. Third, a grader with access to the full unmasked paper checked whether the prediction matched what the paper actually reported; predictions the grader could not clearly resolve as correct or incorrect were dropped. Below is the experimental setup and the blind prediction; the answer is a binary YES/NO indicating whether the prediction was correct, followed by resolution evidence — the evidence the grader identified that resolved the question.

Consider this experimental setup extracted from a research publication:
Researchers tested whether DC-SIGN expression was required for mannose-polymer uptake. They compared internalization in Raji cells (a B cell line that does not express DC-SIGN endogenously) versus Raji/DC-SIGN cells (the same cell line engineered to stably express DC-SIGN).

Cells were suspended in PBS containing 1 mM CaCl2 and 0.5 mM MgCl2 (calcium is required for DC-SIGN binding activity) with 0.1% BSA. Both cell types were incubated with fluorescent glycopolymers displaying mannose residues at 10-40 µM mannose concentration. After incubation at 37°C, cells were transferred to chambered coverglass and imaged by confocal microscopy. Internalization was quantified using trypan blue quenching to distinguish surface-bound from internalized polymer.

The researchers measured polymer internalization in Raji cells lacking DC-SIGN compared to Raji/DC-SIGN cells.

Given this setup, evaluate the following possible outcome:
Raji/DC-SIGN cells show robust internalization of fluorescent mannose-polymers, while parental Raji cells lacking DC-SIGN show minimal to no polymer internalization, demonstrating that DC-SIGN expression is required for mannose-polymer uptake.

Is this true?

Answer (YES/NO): YES